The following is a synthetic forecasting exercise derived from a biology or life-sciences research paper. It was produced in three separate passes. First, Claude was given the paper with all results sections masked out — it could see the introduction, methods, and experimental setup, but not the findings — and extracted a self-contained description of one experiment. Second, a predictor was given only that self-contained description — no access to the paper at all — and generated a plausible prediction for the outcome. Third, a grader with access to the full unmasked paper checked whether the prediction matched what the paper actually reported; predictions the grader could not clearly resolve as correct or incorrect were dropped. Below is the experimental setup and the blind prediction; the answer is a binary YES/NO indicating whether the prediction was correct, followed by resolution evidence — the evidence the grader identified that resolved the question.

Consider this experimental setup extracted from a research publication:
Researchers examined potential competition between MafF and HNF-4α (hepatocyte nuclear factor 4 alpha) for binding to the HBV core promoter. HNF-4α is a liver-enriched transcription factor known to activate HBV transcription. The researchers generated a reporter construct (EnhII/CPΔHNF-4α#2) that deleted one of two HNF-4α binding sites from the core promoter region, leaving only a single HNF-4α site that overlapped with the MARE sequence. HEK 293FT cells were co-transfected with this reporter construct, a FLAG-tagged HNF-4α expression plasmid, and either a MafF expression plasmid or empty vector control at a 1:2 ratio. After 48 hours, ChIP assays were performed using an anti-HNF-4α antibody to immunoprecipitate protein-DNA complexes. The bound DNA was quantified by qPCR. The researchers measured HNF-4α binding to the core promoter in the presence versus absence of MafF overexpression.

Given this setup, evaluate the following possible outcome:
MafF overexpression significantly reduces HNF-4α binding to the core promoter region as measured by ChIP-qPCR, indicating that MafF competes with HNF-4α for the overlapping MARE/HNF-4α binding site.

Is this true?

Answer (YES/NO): YES